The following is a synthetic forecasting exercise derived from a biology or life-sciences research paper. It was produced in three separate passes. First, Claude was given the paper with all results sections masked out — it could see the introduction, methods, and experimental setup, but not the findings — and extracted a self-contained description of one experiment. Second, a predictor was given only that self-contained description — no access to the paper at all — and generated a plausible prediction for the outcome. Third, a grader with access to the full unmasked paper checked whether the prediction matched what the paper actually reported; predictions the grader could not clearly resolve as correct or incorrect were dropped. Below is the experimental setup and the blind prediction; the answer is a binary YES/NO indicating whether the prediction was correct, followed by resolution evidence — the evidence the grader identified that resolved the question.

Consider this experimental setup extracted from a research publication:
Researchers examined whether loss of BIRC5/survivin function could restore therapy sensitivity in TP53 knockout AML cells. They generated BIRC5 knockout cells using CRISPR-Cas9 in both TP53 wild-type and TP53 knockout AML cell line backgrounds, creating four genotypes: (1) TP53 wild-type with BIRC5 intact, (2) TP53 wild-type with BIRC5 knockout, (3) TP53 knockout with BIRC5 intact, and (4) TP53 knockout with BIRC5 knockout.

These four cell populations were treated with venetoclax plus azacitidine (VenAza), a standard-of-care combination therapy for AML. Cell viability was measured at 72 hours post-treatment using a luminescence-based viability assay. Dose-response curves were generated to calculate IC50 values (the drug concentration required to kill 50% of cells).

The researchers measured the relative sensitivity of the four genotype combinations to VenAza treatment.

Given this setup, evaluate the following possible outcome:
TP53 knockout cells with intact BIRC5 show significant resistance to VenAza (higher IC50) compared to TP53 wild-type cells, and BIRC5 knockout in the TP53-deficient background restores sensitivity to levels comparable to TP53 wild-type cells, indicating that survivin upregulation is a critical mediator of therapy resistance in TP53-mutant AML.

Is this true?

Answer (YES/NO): YES